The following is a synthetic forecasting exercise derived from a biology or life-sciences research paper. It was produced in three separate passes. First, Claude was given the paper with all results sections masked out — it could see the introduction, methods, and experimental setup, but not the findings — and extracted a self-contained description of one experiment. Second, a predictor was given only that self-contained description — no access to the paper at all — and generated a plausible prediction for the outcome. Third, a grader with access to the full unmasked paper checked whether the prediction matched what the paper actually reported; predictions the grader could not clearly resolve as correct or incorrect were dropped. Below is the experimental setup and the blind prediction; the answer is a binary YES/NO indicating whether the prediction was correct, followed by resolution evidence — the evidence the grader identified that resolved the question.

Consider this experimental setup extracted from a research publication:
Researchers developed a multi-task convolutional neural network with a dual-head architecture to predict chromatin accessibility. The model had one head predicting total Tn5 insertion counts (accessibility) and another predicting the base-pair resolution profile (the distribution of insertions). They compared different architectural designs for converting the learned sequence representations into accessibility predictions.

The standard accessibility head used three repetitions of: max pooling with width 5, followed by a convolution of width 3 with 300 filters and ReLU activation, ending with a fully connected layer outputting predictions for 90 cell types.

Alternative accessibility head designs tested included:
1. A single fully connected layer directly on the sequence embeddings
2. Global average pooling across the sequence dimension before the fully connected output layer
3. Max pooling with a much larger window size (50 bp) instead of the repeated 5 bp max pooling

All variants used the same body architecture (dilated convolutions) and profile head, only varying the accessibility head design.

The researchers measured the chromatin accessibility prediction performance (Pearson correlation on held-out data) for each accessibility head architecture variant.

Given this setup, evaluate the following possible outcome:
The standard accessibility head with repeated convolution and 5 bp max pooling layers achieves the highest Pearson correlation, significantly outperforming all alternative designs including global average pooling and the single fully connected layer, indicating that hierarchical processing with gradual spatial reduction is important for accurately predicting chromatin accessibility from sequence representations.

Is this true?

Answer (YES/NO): YES